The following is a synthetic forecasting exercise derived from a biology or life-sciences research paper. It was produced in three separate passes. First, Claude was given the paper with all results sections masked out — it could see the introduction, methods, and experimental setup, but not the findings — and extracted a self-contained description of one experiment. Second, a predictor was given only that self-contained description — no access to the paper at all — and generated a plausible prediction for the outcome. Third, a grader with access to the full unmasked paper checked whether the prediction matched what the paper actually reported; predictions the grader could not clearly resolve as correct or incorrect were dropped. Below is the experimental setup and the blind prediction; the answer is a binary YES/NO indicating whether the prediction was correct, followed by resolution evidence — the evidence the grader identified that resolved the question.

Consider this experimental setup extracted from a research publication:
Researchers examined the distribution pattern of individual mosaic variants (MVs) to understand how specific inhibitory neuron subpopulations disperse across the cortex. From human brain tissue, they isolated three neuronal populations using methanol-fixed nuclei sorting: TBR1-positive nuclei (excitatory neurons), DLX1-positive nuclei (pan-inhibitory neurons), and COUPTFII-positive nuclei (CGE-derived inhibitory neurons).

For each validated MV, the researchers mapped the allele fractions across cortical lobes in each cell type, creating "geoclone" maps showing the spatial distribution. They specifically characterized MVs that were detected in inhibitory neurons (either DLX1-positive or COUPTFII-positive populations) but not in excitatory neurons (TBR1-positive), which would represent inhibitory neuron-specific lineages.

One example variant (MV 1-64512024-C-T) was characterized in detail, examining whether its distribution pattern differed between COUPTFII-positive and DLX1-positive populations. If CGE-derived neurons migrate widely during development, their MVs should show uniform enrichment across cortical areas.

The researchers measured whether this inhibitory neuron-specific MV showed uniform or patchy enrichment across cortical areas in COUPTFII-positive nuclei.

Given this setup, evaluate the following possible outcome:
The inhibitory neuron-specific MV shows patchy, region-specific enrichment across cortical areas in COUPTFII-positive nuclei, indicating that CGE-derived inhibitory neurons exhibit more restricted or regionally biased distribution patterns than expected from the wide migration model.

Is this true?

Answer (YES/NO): NO